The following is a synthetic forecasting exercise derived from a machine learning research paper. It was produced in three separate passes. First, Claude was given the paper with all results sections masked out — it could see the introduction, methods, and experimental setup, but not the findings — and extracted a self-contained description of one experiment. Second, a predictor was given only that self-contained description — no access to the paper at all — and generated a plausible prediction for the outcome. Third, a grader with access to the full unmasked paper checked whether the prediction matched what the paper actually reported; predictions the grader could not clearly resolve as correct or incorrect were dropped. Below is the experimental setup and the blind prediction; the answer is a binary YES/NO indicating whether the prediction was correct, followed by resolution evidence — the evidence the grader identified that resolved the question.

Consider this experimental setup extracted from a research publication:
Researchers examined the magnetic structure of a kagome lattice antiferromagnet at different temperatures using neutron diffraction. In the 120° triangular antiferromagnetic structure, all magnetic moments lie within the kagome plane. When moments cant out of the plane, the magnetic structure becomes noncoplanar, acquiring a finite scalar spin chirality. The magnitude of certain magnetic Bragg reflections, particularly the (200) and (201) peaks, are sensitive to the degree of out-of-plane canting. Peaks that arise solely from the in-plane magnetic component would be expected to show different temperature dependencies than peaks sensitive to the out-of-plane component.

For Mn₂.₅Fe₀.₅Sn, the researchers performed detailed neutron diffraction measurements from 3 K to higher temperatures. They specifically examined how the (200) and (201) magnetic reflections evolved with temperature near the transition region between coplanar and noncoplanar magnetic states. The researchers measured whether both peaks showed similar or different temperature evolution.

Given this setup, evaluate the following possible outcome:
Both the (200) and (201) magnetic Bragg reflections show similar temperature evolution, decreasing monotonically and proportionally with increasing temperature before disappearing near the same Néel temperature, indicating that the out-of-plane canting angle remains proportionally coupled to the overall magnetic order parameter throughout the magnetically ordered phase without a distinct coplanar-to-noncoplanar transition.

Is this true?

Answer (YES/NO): NO